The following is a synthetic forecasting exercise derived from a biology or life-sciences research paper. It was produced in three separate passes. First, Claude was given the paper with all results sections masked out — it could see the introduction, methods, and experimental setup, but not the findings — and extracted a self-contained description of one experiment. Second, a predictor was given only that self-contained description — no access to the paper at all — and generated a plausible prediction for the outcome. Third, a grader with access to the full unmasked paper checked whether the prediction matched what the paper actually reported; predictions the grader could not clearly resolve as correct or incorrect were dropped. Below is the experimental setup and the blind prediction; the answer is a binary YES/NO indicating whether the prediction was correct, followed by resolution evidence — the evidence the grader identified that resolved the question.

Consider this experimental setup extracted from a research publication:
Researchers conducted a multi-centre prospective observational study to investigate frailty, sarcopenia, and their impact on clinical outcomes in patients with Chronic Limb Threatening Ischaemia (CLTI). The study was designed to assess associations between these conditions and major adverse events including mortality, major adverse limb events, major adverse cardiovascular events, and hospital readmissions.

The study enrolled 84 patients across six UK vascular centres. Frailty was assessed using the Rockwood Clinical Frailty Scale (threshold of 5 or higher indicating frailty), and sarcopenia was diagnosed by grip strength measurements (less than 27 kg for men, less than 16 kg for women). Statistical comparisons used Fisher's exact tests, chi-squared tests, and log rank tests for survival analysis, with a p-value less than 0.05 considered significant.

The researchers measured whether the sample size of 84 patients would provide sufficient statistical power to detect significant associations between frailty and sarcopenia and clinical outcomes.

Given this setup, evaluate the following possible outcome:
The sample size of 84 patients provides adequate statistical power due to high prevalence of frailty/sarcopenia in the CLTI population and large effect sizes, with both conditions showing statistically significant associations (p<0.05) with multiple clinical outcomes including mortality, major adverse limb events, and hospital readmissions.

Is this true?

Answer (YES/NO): NO